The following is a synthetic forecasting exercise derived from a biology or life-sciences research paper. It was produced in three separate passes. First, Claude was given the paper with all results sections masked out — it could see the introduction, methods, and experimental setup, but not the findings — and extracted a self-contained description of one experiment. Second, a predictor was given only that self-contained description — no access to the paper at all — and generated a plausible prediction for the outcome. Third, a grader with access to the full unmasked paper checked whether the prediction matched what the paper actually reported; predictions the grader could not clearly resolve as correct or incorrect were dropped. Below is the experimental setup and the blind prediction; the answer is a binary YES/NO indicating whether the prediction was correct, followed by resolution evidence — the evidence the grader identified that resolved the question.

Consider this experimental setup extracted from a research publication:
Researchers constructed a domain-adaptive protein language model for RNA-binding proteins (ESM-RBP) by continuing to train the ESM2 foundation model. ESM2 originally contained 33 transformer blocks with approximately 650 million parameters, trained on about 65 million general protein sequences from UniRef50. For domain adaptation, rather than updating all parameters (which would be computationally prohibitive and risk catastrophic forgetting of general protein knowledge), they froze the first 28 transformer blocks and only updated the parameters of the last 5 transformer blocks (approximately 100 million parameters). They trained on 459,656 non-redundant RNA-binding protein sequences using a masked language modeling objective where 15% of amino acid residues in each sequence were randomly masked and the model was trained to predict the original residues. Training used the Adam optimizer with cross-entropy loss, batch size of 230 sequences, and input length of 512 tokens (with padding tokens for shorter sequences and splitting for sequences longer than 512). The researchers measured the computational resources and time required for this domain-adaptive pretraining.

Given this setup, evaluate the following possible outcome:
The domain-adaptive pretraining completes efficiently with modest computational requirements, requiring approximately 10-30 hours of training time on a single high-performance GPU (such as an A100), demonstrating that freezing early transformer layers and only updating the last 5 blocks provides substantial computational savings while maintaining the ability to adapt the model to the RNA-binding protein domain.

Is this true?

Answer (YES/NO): NO